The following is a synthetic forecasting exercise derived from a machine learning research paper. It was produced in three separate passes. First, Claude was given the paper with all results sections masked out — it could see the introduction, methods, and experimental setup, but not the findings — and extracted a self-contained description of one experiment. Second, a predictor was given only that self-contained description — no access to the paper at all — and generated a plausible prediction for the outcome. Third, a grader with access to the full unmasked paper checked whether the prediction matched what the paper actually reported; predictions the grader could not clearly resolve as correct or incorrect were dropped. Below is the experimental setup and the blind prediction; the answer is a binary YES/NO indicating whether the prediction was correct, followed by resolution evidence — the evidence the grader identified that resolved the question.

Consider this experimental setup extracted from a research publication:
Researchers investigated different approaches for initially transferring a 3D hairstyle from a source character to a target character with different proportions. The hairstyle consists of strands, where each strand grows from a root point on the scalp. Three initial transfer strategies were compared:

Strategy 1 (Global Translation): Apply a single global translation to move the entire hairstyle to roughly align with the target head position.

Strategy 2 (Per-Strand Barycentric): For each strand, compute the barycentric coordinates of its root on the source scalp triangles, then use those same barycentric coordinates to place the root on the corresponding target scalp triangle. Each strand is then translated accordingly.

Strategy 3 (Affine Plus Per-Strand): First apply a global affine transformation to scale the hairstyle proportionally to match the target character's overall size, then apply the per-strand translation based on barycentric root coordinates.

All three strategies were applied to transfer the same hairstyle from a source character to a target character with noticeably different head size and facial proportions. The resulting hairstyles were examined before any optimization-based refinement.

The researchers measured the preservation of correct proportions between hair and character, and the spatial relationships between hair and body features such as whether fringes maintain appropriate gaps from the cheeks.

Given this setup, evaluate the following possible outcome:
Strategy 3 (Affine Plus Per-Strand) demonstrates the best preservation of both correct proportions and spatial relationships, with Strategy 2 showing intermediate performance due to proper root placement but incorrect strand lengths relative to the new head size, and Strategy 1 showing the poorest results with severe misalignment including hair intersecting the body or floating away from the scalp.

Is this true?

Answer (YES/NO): NO